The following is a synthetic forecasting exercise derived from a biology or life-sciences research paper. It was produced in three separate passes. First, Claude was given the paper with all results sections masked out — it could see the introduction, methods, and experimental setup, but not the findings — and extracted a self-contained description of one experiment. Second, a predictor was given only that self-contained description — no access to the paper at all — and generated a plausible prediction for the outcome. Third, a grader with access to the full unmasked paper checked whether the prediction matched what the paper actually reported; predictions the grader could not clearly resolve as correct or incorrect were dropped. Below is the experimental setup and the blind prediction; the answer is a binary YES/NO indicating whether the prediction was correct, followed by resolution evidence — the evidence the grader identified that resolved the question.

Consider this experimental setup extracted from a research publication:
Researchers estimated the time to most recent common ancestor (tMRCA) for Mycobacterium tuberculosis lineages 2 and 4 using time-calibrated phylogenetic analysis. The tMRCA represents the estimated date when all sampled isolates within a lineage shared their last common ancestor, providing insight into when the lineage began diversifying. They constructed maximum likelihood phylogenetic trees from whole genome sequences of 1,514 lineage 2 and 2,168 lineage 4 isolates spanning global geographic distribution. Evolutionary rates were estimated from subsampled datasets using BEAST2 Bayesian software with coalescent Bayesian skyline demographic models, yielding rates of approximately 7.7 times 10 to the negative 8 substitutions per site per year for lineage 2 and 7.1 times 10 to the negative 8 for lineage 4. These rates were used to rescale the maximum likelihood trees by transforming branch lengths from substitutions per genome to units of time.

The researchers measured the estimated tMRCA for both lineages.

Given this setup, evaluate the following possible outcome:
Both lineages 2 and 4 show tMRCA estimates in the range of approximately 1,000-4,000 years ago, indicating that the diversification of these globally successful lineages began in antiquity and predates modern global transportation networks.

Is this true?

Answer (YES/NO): NO